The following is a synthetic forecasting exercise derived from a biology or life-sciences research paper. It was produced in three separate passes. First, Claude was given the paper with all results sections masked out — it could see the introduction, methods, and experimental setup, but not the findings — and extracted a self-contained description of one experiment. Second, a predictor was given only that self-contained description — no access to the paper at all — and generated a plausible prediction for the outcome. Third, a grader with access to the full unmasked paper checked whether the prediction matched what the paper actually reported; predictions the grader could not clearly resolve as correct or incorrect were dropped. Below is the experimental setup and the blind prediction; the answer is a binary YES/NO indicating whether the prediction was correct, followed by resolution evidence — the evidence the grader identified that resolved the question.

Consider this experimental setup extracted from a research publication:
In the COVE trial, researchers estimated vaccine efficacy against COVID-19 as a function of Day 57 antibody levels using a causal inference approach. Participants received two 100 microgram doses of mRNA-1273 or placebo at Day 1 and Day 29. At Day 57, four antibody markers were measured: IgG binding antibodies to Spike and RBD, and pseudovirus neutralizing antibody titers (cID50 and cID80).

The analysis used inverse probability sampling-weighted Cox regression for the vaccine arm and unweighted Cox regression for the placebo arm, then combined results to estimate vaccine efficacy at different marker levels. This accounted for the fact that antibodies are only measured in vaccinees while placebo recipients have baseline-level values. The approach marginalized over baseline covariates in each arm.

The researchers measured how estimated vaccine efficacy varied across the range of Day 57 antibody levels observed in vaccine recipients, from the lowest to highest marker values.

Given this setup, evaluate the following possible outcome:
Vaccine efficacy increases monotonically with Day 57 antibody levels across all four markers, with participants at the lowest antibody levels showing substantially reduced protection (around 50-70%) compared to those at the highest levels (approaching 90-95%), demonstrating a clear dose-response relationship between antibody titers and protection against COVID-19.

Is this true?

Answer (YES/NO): YES